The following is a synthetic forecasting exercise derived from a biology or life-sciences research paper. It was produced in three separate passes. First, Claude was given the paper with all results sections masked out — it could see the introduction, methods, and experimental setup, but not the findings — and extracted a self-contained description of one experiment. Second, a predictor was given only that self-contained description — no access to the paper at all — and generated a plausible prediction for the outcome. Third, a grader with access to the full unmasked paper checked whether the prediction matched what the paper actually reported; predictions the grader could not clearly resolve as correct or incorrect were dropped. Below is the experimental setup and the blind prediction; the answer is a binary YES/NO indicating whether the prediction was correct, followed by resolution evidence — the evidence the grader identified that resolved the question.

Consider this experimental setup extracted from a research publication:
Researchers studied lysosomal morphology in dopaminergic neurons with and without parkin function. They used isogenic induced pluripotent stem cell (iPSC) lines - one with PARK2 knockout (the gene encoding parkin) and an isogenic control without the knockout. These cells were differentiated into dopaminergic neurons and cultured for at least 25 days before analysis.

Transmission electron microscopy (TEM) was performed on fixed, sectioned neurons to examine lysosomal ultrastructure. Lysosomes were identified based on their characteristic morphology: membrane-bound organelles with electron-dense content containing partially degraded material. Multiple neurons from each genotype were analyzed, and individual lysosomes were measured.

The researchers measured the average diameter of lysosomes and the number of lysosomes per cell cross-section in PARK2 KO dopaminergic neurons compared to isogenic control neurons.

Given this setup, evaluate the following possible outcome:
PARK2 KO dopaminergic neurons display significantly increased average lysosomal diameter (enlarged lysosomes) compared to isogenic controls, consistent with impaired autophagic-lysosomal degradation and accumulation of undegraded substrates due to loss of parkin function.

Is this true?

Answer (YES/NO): YES